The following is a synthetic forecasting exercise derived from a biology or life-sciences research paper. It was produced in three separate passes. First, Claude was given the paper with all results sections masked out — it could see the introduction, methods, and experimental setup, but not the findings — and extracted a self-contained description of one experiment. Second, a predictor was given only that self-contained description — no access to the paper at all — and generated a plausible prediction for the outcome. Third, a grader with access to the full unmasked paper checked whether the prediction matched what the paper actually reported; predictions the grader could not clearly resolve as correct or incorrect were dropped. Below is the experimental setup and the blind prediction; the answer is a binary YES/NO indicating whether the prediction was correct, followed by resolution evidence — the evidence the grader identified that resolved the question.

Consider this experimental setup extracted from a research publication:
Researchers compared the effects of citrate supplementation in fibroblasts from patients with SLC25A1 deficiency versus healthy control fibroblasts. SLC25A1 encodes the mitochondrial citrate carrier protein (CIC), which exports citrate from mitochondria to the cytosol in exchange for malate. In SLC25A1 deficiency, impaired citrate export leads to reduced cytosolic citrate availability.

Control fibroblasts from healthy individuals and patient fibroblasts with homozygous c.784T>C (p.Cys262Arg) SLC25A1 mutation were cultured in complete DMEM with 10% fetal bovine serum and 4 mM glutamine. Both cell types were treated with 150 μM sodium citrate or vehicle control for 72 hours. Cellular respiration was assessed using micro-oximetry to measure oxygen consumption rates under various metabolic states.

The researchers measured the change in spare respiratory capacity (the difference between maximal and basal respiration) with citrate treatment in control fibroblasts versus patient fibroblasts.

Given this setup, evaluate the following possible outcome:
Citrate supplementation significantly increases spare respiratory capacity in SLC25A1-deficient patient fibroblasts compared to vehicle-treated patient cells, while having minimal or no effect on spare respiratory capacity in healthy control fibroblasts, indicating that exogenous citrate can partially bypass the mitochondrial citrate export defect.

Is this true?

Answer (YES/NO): NO